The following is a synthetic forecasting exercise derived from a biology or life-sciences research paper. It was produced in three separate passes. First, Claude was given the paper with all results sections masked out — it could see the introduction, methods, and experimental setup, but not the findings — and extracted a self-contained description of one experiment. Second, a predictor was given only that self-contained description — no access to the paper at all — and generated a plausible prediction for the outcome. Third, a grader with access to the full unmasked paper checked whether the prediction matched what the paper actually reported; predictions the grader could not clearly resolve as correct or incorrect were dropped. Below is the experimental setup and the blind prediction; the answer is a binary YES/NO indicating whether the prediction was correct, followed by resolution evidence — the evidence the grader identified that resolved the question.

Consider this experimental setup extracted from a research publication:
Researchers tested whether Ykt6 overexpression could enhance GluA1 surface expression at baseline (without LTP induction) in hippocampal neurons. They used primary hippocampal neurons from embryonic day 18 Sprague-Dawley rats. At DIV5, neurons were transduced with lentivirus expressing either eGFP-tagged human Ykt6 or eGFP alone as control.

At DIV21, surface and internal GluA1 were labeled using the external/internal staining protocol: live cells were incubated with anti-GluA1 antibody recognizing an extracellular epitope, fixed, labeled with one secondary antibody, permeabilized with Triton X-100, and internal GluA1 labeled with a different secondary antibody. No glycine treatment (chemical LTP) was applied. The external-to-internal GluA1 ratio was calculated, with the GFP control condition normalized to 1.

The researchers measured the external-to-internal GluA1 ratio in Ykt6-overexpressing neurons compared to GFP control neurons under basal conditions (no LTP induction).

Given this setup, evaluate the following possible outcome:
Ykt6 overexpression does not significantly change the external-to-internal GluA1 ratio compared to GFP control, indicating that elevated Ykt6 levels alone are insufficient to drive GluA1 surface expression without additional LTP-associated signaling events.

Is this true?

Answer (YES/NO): YES